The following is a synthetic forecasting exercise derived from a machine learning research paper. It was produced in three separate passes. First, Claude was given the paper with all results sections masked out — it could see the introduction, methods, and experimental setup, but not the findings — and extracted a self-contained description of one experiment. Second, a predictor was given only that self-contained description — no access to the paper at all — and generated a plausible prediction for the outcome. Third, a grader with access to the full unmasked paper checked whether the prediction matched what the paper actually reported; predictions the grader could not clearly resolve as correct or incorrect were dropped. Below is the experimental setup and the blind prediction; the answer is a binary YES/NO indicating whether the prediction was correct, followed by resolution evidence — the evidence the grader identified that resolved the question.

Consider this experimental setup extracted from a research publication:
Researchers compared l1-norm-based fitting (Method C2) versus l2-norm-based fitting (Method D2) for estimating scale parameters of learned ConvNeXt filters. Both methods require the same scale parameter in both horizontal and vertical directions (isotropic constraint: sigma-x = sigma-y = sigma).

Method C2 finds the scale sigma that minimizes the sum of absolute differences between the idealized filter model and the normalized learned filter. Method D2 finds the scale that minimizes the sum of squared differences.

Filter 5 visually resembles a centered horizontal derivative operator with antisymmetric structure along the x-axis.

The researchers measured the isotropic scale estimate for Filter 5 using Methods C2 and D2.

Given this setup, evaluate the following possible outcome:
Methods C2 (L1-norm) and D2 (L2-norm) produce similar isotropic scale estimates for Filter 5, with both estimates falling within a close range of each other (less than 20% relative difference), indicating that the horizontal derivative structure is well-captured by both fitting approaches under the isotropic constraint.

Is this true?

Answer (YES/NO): YES